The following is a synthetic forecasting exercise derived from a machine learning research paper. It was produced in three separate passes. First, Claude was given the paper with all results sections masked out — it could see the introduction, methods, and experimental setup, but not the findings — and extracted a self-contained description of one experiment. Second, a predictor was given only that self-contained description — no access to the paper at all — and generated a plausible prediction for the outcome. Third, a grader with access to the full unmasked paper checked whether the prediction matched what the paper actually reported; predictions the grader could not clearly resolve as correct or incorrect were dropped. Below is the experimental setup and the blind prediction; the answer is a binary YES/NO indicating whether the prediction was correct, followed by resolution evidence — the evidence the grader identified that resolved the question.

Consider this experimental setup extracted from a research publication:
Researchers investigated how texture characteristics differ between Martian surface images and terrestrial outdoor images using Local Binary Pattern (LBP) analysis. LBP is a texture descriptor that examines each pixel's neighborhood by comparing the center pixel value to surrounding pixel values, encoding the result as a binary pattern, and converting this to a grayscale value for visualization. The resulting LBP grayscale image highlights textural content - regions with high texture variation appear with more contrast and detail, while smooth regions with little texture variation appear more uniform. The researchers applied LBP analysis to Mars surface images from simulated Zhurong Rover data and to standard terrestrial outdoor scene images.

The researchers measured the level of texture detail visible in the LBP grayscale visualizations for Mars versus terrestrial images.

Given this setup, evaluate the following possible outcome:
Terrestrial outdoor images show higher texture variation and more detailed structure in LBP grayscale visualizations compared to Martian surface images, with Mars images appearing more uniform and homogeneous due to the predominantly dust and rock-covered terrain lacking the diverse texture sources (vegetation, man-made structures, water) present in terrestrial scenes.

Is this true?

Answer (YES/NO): YES